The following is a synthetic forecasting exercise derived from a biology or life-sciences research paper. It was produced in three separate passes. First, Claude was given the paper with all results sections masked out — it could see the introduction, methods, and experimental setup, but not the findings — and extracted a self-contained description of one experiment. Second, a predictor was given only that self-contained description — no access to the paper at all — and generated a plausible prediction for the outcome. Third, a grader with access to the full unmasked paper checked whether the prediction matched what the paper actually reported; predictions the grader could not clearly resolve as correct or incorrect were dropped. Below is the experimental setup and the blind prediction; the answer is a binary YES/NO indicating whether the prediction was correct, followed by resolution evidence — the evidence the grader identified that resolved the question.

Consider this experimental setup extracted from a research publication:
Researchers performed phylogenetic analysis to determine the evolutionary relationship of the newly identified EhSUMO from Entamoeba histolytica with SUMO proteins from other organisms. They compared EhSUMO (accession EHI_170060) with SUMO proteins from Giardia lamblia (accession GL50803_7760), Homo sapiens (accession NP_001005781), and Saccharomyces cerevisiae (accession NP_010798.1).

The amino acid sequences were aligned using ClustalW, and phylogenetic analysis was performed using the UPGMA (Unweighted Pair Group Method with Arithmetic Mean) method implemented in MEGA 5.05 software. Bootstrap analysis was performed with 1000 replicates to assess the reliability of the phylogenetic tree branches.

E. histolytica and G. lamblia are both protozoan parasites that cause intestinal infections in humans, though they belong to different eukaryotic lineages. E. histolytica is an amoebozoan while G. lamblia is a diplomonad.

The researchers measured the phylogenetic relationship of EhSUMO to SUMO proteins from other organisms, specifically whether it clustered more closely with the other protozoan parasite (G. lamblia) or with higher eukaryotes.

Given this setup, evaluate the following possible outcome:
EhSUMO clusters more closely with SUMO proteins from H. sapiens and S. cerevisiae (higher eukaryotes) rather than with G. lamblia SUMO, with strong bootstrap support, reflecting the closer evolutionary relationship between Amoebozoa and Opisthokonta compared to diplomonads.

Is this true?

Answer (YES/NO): NO